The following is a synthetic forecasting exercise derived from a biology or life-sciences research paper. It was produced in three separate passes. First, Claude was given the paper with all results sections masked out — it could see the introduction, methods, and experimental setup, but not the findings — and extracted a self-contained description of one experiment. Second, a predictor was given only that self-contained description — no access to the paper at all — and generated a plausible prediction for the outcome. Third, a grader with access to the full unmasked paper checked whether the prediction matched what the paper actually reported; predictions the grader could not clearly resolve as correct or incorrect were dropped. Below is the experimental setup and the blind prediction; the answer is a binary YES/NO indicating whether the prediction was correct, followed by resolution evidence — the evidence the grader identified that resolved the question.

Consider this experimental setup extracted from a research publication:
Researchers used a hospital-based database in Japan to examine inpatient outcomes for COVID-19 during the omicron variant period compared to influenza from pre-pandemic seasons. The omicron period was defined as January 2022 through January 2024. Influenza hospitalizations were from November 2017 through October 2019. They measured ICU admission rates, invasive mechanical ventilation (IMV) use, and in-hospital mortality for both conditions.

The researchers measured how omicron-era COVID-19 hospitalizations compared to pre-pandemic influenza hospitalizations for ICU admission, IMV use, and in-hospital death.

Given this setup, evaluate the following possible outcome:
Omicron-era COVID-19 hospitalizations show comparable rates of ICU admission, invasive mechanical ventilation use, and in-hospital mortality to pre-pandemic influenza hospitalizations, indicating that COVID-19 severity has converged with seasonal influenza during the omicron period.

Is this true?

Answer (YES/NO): NO